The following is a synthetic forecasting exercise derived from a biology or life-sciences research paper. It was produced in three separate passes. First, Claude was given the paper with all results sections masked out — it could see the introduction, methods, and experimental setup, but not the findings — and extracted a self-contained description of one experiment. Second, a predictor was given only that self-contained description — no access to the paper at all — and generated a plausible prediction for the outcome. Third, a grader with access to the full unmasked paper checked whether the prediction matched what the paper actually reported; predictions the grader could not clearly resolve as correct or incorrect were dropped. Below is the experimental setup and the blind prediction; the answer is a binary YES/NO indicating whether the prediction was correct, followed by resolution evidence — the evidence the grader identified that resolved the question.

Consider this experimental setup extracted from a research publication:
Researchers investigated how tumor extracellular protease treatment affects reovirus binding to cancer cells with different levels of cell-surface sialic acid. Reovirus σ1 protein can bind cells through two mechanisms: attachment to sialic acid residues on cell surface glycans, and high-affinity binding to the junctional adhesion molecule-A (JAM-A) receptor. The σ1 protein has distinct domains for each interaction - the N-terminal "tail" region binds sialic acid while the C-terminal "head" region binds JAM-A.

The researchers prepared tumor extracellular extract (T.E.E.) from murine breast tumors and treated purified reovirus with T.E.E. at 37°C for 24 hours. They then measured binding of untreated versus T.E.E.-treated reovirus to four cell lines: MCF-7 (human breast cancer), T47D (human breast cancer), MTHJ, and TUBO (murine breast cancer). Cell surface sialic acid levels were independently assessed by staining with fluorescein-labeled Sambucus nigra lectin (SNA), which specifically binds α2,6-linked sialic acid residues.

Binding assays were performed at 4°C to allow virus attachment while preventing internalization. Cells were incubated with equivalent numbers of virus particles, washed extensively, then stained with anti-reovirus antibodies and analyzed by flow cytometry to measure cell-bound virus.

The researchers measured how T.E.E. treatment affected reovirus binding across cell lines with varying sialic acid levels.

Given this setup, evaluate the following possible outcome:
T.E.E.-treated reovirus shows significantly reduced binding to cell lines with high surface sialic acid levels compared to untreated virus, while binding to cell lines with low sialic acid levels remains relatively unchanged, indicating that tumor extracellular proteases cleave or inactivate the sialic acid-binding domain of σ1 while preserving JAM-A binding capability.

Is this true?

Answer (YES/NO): NO